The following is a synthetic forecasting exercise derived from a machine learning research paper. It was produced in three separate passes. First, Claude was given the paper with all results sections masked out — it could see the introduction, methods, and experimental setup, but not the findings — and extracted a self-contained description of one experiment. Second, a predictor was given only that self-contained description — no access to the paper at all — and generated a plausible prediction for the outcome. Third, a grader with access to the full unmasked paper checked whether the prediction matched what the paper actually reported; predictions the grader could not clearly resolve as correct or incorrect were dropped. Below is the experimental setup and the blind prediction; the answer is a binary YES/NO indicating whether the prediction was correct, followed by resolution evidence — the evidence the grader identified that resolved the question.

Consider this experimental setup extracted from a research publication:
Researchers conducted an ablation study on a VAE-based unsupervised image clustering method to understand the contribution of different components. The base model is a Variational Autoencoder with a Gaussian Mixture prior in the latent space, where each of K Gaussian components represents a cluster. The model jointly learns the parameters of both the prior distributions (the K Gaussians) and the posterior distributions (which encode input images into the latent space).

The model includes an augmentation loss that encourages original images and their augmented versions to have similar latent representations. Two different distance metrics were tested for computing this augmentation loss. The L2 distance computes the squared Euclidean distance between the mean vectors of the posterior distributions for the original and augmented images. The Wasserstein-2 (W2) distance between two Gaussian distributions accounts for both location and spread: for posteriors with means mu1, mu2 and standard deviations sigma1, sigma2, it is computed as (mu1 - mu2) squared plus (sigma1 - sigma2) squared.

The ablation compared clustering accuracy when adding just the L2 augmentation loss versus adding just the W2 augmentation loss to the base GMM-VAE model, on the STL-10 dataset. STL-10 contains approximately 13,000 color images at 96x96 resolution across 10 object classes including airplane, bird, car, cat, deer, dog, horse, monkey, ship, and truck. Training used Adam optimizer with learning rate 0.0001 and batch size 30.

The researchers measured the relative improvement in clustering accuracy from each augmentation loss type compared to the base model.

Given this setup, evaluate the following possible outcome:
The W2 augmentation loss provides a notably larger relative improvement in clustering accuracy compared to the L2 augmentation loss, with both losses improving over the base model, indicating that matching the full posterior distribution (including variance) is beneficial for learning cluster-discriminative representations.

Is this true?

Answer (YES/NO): YES